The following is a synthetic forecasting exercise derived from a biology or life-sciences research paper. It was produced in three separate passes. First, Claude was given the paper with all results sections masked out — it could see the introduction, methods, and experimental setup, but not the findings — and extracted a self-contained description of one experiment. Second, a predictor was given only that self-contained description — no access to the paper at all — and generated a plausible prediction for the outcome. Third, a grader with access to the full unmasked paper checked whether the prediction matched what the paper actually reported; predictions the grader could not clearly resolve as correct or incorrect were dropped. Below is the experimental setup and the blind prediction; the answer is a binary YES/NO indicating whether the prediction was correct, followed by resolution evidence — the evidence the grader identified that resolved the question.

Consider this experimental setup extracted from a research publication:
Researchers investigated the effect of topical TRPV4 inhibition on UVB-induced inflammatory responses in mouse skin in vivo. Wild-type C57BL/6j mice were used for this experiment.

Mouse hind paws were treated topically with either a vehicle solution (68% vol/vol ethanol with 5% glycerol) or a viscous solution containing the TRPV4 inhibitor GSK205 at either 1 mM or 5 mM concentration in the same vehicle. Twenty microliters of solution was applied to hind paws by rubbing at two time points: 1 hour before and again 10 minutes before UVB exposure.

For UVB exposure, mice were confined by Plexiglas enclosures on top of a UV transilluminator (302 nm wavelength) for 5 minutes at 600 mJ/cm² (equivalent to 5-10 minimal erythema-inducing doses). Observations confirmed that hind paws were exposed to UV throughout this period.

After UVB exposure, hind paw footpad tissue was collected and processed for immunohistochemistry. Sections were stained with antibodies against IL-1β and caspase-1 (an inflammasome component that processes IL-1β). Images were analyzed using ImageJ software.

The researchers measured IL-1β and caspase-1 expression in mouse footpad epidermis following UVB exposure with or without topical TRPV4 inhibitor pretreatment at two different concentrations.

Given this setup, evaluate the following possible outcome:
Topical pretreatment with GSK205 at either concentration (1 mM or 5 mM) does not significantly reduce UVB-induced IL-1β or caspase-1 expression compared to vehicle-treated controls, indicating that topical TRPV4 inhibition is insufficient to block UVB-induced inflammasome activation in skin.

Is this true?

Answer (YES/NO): NO